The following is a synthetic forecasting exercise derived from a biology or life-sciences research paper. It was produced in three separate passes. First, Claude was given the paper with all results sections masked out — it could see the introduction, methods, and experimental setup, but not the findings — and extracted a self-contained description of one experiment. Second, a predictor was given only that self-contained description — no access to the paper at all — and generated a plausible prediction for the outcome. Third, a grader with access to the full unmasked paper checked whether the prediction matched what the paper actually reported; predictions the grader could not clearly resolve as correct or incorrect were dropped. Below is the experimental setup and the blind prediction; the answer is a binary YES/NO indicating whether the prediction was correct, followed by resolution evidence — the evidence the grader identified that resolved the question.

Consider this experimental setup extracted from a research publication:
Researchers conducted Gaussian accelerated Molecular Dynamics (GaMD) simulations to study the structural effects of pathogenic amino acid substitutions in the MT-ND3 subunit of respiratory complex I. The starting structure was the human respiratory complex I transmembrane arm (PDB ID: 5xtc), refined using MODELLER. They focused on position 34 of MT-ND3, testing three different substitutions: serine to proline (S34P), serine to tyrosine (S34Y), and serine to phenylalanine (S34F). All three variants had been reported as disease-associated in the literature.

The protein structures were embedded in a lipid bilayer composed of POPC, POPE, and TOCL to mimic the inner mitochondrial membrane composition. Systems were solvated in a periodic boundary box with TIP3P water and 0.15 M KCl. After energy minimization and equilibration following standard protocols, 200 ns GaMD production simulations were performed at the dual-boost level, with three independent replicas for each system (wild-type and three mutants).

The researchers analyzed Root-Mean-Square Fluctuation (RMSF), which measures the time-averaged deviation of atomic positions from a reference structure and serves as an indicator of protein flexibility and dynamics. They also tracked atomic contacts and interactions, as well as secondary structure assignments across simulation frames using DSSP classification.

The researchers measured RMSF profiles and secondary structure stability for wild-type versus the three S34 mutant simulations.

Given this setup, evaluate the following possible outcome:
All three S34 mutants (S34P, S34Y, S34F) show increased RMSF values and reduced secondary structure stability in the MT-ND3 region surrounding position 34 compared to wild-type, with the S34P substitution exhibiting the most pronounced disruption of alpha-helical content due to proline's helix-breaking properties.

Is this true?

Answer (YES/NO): NO